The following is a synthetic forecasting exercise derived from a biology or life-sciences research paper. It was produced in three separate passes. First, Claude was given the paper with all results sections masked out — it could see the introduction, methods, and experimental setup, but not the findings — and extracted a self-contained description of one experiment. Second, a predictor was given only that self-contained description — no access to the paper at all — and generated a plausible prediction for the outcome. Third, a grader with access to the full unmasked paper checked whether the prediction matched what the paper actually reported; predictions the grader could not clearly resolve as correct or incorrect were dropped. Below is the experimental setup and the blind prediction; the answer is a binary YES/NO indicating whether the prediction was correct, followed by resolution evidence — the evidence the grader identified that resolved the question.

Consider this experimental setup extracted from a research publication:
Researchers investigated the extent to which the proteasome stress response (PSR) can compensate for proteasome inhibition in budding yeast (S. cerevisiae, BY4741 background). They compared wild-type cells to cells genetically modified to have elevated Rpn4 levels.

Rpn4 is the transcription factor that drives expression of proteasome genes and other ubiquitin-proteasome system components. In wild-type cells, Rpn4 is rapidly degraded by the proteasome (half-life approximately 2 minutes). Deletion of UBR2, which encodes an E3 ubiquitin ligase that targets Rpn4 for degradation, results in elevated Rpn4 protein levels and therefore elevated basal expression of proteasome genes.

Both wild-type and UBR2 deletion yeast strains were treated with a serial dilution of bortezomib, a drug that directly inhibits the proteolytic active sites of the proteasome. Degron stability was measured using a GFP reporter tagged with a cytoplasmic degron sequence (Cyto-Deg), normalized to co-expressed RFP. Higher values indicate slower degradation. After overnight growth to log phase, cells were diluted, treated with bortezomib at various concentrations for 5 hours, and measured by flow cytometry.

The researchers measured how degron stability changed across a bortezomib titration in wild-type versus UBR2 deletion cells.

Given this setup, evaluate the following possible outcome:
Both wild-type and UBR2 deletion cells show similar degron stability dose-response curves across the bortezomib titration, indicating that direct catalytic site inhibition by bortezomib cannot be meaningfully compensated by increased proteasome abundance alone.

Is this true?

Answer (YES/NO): NO